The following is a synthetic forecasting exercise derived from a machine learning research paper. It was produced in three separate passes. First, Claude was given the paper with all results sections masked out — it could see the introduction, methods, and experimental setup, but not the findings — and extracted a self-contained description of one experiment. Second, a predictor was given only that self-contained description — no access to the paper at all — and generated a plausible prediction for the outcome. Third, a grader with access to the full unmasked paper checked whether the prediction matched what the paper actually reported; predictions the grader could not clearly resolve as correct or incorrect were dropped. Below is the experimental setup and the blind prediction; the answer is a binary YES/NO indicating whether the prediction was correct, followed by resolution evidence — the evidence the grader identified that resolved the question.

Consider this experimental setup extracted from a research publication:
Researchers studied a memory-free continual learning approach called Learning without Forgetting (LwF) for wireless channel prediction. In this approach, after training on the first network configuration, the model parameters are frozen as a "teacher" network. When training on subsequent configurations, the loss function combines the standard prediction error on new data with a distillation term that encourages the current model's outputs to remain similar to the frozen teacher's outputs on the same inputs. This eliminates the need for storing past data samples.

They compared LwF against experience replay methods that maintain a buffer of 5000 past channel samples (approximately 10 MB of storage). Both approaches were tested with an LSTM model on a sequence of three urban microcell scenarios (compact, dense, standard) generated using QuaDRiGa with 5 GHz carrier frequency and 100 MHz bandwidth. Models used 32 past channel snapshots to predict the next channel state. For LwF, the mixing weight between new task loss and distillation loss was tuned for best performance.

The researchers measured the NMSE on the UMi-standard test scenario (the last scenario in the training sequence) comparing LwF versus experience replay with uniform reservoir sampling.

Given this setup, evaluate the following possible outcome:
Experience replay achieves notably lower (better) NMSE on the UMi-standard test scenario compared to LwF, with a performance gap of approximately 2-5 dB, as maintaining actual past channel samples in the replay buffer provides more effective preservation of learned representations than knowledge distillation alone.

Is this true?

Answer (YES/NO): YES